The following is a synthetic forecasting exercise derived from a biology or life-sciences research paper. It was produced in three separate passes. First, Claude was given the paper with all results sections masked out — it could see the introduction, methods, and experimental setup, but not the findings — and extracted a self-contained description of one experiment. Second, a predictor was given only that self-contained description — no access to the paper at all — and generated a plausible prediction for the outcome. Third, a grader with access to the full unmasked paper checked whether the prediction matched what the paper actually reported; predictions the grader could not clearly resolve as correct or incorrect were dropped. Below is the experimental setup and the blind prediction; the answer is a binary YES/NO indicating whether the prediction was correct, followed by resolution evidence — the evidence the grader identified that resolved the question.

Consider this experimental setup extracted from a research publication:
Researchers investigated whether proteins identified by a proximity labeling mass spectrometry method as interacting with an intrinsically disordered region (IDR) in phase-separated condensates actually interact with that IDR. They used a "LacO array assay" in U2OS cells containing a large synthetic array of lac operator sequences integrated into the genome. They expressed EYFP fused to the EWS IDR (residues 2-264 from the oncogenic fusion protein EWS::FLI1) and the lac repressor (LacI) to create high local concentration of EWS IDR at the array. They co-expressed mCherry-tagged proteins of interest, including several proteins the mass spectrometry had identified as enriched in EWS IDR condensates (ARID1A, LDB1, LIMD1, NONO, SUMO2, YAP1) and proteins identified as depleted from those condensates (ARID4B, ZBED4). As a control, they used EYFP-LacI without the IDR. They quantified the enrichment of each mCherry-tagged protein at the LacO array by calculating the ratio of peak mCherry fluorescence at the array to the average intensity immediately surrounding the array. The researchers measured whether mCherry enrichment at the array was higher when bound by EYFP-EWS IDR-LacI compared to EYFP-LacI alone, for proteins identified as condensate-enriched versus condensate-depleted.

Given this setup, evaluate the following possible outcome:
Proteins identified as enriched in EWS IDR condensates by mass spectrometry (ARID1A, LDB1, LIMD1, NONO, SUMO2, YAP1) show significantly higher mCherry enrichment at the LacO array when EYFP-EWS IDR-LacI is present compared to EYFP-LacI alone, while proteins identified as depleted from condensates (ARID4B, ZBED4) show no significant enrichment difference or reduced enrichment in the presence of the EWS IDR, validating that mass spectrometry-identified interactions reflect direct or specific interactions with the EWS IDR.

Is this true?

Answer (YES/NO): YES